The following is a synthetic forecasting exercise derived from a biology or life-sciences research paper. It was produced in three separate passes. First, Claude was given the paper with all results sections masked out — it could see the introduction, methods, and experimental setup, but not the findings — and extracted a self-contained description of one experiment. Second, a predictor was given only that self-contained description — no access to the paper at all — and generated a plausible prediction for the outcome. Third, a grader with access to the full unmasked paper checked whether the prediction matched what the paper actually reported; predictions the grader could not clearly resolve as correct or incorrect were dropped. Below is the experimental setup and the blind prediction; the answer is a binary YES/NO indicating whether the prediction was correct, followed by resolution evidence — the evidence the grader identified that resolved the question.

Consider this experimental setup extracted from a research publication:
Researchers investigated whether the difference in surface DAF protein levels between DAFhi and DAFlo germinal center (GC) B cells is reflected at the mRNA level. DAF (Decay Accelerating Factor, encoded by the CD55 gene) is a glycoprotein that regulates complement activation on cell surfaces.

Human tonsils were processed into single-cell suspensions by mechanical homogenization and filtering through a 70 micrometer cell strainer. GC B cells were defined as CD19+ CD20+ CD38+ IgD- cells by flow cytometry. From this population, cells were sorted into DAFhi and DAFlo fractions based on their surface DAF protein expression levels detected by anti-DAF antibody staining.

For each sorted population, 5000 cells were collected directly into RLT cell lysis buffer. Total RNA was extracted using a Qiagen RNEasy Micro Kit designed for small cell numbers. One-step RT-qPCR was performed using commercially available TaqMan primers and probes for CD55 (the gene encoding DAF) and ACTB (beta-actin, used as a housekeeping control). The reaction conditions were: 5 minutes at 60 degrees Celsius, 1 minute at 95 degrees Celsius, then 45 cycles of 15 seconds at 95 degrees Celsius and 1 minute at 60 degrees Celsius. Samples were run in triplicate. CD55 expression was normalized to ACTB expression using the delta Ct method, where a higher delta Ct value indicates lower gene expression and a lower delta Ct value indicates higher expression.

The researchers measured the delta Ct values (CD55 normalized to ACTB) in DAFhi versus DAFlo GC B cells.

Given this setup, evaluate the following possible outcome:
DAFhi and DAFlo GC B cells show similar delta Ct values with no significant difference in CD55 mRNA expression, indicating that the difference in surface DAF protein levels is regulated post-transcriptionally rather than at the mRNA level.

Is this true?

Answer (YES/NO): YES